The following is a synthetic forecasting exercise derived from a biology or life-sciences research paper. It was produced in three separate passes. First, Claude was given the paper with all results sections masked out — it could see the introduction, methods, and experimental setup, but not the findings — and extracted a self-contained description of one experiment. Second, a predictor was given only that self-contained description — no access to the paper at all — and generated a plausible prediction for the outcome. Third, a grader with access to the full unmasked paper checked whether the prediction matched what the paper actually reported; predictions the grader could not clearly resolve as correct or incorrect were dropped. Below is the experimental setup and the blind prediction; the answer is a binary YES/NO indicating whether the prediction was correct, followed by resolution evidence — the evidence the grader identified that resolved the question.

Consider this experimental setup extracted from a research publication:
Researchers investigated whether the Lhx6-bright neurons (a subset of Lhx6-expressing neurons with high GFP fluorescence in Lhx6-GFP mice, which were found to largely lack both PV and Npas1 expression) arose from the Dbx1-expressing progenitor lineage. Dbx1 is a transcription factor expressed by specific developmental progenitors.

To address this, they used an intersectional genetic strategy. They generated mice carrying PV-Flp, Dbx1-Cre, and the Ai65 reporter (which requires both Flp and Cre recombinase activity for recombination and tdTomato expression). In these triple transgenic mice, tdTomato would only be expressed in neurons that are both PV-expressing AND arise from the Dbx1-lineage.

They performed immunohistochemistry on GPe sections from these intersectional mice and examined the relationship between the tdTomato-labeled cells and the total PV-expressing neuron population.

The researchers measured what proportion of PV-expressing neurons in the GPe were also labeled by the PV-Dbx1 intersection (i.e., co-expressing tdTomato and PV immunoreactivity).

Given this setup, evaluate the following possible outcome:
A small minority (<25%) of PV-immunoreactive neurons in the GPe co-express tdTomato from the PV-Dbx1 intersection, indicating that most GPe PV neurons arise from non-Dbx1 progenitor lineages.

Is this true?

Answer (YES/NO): YES